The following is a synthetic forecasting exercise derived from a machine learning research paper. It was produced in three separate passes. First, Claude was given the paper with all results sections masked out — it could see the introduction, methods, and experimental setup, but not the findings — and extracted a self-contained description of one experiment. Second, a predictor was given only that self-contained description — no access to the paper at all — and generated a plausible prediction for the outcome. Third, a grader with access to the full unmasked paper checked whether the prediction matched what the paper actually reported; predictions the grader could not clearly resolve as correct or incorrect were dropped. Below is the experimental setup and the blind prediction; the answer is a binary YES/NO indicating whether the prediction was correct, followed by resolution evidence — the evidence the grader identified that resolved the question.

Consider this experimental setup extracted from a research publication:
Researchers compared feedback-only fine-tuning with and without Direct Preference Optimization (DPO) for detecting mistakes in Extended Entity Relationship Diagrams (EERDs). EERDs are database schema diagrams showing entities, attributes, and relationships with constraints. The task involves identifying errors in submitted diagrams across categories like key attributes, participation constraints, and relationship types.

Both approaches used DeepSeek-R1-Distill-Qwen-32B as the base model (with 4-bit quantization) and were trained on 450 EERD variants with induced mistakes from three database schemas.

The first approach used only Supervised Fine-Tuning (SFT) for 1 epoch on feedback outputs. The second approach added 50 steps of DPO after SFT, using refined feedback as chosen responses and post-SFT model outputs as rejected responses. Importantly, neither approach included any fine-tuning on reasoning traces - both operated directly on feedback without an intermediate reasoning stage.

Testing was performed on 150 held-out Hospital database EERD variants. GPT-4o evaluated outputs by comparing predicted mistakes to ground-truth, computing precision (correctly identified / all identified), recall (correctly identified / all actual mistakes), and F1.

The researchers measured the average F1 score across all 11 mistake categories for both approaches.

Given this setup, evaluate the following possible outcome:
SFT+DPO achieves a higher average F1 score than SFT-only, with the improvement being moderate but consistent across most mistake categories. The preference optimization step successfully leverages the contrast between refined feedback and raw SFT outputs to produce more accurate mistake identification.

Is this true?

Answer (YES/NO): NO